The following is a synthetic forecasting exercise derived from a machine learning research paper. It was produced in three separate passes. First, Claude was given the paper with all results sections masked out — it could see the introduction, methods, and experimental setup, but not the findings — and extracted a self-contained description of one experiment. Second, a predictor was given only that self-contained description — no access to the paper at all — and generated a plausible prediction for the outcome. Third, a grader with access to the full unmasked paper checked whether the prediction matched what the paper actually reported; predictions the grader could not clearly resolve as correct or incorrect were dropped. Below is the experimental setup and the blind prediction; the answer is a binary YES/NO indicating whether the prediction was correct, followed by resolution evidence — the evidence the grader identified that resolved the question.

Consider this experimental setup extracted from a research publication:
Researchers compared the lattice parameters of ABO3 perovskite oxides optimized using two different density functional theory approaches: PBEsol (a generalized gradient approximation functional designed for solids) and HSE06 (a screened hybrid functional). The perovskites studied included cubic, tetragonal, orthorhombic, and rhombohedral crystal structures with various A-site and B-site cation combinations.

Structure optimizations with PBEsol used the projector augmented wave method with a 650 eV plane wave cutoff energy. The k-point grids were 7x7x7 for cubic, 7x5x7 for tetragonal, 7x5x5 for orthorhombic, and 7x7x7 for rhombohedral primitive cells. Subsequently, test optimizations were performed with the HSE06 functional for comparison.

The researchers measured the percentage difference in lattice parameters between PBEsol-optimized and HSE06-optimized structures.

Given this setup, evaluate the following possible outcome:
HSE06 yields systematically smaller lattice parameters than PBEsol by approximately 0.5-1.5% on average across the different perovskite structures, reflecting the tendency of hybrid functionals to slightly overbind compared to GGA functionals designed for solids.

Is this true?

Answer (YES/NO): NO